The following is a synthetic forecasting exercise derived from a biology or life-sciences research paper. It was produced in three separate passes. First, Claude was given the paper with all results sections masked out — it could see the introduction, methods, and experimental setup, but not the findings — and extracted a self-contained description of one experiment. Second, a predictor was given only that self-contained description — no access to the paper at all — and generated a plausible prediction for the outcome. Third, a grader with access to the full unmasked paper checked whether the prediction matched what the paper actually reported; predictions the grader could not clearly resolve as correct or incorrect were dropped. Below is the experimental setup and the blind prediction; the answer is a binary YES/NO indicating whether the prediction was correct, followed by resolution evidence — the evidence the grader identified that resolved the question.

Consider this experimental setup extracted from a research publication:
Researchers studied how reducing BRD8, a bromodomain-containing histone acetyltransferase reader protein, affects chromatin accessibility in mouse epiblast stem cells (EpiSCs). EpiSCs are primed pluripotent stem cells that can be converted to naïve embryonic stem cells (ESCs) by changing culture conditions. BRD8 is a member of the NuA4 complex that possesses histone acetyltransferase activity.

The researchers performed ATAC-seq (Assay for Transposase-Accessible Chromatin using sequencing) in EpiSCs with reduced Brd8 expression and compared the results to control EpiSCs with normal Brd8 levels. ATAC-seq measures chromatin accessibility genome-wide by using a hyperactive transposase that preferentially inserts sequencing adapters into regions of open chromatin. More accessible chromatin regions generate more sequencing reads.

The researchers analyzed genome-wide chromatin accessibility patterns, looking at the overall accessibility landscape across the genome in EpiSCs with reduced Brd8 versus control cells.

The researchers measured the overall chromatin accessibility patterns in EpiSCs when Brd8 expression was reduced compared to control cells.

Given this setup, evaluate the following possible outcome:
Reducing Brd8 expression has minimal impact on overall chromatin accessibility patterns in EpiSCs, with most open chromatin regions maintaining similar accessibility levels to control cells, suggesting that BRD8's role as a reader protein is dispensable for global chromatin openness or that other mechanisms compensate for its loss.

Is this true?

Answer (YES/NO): YES